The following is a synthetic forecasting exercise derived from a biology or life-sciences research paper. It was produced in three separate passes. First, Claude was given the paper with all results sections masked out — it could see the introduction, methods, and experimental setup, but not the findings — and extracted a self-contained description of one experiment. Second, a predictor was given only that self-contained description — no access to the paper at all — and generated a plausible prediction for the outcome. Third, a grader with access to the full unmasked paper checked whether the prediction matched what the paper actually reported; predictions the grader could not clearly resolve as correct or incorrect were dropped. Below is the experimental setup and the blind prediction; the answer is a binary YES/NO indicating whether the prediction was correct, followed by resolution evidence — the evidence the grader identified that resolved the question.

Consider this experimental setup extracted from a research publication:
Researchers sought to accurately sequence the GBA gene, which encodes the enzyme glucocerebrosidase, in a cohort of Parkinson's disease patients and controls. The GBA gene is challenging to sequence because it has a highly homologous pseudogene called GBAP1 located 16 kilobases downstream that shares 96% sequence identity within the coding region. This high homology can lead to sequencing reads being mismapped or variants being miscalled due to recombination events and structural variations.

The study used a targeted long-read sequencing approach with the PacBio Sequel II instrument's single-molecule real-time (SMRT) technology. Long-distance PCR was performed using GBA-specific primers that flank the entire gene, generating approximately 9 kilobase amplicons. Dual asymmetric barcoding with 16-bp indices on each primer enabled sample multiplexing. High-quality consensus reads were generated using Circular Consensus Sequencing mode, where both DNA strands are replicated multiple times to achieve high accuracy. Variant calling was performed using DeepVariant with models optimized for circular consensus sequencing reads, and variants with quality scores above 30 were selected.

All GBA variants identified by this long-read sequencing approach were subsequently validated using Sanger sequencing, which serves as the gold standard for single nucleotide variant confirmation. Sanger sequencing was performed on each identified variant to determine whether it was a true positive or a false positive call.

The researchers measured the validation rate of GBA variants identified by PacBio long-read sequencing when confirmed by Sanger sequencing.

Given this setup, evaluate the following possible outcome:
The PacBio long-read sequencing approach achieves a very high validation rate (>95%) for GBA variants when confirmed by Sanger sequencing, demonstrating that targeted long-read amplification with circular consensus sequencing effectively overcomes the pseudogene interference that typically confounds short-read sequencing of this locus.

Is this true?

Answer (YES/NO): YES